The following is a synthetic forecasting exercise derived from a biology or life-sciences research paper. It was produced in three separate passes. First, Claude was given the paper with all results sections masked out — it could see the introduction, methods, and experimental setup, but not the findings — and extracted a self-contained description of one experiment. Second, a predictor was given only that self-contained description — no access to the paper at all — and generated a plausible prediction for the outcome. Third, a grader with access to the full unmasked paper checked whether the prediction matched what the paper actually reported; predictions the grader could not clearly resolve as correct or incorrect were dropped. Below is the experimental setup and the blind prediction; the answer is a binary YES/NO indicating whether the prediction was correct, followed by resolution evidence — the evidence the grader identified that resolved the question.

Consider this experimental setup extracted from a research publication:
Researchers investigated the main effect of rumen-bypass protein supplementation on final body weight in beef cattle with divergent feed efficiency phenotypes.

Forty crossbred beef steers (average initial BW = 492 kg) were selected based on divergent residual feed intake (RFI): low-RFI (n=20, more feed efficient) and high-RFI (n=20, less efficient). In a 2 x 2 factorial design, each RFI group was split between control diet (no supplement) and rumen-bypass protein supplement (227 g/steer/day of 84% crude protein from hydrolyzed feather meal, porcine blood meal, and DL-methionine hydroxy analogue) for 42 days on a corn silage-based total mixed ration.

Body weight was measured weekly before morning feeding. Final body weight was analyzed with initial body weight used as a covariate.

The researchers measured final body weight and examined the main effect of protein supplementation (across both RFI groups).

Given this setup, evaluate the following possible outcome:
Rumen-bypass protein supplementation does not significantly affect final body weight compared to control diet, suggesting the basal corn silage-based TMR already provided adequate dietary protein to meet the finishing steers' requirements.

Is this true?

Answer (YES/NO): YES